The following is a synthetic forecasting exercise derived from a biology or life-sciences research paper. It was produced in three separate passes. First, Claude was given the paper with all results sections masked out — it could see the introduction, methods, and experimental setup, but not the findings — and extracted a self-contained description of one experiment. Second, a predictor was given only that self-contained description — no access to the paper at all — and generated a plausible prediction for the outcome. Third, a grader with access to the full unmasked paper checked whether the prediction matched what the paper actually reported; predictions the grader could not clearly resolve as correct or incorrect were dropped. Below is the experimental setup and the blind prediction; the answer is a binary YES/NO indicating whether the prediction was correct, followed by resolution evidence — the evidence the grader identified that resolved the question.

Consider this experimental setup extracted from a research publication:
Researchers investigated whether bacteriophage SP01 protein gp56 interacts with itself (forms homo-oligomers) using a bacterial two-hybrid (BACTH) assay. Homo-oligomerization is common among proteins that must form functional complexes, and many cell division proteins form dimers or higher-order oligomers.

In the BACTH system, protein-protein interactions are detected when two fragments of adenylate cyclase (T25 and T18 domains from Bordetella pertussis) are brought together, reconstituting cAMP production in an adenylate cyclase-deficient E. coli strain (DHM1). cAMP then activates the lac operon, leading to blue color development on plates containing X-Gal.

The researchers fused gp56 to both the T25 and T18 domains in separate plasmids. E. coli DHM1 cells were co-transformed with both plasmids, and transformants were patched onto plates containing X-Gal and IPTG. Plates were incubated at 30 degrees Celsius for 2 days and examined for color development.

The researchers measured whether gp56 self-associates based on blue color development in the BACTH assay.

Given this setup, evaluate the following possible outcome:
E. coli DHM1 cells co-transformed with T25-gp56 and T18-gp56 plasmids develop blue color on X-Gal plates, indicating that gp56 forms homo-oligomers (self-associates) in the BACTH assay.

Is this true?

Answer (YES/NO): YES